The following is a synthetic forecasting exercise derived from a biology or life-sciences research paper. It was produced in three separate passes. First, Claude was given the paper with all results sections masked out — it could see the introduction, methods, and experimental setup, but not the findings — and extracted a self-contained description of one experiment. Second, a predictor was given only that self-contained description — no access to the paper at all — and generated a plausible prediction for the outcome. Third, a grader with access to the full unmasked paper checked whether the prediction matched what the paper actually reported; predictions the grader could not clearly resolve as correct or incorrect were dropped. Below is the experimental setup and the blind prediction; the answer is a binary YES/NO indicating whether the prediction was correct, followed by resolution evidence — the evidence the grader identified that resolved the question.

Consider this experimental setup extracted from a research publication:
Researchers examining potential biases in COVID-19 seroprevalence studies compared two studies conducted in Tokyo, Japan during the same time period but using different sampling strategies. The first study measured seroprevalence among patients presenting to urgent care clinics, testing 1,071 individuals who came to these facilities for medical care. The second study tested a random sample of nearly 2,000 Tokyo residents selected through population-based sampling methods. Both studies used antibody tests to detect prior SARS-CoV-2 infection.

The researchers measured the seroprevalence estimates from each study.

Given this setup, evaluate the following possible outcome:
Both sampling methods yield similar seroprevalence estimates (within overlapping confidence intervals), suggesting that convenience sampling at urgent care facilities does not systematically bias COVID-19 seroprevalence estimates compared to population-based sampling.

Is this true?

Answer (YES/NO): NO